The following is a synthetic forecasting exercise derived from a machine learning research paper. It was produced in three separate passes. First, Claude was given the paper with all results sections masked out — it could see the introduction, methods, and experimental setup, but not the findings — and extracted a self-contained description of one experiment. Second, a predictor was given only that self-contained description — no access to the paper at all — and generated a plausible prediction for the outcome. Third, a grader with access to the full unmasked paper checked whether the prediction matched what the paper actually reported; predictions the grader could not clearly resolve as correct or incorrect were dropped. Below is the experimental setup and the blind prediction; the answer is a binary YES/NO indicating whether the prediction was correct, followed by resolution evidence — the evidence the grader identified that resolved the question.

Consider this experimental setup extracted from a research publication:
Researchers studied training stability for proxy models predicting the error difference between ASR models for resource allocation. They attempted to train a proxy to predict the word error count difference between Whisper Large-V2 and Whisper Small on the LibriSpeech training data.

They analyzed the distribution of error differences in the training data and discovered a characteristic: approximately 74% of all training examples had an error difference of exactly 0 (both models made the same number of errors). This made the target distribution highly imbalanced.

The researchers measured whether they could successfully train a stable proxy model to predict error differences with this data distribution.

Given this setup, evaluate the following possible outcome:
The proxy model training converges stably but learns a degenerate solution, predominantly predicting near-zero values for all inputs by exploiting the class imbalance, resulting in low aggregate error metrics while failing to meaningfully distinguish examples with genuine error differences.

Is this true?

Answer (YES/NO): NO